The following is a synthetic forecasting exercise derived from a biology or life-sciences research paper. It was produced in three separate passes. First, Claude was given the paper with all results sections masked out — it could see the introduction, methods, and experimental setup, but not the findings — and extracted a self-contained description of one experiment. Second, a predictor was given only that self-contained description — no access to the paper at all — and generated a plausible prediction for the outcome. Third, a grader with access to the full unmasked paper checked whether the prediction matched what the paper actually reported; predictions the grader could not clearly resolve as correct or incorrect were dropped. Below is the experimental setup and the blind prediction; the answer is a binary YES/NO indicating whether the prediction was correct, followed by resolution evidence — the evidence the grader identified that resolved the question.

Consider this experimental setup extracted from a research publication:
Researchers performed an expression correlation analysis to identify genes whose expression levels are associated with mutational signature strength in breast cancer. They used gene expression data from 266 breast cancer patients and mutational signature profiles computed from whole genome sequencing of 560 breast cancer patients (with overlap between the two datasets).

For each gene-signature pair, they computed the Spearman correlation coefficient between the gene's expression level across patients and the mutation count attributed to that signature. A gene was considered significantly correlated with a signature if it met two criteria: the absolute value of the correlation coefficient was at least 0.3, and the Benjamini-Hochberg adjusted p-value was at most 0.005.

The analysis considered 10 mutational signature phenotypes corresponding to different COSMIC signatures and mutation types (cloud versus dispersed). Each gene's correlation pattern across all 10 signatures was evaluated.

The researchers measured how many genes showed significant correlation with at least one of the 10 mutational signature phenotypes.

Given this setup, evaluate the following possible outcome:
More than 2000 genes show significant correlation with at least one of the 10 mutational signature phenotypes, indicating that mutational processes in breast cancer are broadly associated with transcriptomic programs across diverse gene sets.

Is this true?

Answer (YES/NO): YES